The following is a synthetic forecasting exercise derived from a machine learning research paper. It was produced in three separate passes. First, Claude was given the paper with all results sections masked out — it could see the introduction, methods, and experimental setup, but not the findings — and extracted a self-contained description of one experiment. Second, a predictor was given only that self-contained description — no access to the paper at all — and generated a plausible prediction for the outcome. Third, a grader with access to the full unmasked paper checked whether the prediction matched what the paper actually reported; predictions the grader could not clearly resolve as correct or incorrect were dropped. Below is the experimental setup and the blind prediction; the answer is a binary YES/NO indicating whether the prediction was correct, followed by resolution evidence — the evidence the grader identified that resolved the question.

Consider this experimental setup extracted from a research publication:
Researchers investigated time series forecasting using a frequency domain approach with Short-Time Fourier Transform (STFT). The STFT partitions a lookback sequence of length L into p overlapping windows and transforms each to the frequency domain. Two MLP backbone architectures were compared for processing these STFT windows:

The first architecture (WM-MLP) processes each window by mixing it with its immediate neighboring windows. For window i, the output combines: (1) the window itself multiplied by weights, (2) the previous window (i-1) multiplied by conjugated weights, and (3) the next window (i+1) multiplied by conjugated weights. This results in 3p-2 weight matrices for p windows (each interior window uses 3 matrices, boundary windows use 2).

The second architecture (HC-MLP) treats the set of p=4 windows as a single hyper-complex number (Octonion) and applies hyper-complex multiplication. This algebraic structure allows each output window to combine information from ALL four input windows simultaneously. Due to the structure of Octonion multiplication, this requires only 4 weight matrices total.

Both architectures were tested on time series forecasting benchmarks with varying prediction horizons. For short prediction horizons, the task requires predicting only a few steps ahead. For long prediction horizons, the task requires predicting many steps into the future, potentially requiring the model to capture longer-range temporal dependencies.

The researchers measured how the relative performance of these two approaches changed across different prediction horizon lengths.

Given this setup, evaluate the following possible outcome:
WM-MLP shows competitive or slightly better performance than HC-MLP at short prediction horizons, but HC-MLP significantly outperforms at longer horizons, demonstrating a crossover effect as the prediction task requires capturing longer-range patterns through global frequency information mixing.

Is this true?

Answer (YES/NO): NO